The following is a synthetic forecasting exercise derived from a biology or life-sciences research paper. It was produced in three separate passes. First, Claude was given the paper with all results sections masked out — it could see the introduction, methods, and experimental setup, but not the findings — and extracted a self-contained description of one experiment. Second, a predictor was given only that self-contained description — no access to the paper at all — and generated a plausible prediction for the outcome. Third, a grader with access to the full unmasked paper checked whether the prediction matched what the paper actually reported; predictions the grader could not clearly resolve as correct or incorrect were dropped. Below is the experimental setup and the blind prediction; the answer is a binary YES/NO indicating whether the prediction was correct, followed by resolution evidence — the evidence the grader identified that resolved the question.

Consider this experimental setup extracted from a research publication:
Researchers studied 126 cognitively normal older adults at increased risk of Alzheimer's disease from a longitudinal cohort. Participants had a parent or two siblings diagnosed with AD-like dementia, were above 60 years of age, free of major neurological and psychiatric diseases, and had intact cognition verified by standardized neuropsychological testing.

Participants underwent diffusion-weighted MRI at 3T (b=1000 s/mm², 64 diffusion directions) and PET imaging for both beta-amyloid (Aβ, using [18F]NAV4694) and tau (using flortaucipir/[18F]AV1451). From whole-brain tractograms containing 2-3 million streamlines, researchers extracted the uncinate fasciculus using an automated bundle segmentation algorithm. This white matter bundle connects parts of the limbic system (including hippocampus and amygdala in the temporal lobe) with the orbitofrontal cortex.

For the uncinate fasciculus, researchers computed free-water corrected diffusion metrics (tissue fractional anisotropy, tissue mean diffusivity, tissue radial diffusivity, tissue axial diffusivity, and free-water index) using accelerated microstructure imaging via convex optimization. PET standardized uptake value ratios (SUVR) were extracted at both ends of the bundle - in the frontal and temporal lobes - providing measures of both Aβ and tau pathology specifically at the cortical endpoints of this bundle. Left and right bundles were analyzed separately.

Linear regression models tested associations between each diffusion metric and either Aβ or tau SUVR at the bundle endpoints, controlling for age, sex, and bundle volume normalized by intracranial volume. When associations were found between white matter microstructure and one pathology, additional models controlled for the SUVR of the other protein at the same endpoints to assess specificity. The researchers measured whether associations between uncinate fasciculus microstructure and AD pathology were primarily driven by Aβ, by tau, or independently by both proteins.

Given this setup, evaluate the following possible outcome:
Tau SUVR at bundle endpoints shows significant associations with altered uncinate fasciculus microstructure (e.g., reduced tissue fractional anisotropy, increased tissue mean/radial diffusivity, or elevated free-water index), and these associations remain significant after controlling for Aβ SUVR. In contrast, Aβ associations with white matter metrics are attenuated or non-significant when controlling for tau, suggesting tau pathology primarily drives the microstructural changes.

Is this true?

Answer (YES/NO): NO